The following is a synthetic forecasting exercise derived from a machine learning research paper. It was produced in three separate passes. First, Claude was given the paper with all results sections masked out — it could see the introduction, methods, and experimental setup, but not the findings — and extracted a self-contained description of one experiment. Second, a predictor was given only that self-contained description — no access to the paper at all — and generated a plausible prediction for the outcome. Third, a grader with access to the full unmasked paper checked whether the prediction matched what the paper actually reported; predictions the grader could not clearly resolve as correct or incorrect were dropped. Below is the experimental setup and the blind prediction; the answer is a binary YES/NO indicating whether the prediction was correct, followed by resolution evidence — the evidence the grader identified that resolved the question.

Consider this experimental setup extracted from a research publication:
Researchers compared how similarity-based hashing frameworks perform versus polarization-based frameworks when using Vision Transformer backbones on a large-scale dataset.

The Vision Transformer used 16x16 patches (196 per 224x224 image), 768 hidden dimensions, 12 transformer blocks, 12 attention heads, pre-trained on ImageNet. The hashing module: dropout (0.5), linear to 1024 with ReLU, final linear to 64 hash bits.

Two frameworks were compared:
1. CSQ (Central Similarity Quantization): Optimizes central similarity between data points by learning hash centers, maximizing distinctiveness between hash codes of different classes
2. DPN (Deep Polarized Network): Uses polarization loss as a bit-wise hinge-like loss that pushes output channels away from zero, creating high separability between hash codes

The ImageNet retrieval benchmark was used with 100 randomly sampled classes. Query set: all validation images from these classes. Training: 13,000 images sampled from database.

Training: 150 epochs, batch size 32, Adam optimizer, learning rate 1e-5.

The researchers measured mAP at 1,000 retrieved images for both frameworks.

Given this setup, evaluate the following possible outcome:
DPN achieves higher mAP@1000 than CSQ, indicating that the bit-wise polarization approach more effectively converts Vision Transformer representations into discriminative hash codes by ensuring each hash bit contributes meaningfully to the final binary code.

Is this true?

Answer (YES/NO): NO